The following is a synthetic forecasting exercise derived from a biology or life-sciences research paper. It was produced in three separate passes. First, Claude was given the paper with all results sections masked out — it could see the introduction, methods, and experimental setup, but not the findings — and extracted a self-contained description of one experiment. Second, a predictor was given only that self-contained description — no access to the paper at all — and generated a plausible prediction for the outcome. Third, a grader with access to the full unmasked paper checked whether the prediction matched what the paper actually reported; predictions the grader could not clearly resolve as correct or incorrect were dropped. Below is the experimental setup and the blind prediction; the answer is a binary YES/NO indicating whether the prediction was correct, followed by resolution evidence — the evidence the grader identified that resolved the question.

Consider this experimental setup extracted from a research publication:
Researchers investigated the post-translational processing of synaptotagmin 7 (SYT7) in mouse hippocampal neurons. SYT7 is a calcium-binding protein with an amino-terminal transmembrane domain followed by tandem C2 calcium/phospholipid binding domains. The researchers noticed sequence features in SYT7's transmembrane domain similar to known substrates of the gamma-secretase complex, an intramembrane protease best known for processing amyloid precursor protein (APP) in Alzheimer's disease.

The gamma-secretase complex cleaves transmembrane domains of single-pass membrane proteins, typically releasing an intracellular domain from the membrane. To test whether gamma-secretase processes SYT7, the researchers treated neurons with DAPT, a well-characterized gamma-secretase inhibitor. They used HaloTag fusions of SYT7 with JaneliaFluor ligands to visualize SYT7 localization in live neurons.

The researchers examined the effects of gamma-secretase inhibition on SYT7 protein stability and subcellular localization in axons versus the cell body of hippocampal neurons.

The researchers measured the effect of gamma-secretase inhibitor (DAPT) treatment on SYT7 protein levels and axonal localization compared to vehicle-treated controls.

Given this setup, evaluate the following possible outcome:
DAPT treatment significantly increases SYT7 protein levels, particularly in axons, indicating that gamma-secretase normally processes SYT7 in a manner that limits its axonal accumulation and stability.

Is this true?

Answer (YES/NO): NO